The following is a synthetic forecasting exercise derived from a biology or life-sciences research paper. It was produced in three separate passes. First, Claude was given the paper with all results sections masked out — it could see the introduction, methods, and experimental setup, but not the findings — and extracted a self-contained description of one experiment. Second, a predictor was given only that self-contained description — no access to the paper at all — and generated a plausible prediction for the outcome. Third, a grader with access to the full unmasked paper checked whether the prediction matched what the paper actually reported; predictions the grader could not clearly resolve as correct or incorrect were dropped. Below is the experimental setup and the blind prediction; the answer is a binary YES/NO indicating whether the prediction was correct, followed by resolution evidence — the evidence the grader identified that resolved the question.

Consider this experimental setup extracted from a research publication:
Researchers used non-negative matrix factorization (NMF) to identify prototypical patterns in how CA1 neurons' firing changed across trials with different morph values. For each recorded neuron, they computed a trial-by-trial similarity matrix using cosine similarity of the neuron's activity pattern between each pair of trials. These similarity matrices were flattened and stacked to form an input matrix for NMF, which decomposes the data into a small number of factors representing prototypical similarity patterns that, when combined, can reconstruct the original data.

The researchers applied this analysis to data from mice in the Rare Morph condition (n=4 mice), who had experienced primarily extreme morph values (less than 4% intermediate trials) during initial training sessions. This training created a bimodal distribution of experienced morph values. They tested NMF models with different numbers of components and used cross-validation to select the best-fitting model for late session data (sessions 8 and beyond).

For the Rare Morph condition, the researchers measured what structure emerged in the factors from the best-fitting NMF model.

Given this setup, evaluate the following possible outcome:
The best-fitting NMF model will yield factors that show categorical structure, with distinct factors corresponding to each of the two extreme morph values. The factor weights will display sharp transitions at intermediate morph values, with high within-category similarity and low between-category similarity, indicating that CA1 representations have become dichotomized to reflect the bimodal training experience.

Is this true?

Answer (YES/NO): YES